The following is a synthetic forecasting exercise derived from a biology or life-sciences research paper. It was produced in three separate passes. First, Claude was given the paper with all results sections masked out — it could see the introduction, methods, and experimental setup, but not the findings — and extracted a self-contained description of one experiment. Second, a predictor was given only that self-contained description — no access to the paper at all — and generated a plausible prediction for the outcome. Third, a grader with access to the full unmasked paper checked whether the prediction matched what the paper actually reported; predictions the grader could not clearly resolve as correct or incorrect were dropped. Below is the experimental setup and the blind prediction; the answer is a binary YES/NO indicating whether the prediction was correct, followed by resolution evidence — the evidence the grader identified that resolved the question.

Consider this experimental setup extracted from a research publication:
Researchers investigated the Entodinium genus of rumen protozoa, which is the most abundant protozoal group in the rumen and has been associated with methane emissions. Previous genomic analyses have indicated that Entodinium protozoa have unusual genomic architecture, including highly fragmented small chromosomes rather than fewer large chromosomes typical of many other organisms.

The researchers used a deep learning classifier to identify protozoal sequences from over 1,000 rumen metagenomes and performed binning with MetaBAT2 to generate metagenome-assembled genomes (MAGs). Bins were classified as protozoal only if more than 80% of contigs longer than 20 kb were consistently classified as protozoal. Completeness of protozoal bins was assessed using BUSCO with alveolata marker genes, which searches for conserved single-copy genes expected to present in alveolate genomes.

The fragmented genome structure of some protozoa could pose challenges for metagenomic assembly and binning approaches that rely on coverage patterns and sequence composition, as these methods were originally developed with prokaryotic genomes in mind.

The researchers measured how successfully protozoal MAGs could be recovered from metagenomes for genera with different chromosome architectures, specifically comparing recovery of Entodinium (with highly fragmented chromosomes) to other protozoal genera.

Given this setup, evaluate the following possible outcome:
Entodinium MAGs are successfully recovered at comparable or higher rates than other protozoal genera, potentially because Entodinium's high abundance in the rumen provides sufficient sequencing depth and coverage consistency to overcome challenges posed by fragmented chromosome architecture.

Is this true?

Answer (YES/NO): NO